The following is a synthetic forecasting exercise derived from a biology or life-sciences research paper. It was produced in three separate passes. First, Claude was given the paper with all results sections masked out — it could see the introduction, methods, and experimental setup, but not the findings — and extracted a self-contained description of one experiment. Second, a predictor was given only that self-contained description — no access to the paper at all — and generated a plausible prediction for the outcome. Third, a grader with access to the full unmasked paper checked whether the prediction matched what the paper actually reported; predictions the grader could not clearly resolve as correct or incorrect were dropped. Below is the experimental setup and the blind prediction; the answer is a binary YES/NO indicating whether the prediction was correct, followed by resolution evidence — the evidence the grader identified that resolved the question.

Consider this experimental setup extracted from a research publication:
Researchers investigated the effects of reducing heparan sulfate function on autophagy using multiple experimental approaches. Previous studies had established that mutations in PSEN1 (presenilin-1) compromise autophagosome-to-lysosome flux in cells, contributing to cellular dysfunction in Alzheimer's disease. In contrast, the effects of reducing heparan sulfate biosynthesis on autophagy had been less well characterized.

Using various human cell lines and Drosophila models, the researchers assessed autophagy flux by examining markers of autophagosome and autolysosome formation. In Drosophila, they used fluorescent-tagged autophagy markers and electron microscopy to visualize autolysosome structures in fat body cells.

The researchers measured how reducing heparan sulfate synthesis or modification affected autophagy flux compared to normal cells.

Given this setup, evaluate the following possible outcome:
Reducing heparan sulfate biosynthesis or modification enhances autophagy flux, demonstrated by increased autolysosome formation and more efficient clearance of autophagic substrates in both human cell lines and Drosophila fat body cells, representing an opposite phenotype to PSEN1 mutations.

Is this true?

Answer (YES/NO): YES